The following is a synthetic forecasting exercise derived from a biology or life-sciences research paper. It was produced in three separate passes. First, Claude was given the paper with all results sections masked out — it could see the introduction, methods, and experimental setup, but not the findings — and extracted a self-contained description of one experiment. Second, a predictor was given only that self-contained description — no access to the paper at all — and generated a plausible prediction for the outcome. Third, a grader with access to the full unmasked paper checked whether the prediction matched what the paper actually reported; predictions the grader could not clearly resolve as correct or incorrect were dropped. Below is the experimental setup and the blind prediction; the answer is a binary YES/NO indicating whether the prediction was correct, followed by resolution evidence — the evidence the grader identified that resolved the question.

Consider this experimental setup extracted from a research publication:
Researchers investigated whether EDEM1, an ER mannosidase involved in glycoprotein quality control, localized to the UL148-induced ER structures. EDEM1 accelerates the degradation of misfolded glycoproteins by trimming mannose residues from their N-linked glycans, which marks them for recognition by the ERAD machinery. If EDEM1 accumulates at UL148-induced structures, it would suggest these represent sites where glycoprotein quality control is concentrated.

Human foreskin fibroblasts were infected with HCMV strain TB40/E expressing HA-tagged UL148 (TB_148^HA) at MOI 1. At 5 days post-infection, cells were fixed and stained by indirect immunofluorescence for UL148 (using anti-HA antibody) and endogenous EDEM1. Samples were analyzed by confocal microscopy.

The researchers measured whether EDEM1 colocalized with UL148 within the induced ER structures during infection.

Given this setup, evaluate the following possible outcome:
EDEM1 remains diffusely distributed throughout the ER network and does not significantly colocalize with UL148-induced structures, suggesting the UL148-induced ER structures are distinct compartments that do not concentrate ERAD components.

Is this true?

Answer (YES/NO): NO